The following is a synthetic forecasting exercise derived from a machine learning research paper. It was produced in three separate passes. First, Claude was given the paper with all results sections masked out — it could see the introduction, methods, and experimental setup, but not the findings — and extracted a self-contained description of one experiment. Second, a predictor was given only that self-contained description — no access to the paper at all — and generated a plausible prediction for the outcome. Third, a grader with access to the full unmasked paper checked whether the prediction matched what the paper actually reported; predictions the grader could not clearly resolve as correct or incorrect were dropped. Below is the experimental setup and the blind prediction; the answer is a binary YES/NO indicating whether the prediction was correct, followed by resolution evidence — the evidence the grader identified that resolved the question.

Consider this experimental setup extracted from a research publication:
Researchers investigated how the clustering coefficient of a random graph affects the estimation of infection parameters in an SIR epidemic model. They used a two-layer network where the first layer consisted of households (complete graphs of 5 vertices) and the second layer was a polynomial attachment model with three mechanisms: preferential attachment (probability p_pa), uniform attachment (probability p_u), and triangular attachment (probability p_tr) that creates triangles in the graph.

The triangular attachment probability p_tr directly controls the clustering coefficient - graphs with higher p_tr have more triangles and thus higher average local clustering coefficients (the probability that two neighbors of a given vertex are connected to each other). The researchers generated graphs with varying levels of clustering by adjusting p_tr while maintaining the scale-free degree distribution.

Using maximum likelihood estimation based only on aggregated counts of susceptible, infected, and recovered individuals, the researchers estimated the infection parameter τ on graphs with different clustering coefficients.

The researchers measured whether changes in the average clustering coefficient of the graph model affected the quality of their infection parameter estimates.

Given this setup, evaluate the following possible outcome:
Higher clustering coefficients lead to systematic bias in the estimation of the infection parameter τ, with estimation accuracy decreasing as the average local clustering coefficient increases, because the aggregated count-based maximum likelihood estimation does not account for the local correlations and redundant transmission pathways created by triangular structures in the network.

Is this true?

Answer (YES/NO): NO